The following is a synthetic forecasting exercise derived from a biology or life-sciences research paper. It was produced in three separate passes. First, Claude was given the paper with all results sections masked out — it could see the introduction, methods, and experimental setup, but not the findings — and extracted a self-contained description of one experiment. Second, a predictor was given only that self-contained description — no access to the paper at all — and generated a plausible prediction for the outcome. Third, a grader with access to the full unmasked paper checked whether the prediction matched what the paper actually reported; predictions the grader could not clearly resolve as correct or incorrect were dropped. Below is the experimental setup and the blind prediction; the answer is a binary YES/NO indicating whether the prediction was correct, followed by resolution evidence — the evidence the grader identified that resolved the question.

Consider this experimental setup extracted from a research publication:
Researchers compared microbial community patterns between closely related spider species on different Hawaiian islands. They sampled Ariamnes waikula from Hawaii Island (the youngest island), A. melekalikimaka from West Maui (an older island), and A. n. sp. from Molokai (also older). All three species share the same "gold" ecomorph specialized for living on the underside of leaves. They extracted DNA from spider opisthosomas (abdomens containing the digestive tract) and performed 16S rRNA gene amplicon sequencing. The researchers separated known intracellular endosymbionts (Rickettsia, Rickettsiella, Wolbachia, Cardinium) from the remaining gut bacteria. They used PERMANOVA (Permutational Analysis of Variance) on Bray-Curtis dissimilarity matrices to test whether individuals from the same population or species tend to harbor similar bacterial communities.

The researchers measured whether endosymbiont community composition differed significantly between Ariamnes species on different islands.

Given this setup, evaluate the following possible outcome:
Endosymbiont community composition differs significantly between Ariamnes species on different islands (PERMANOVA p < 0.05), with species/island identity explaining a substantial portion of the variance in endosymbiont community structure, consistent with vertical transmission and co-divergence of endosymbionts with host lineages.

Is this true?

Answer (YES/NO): YES